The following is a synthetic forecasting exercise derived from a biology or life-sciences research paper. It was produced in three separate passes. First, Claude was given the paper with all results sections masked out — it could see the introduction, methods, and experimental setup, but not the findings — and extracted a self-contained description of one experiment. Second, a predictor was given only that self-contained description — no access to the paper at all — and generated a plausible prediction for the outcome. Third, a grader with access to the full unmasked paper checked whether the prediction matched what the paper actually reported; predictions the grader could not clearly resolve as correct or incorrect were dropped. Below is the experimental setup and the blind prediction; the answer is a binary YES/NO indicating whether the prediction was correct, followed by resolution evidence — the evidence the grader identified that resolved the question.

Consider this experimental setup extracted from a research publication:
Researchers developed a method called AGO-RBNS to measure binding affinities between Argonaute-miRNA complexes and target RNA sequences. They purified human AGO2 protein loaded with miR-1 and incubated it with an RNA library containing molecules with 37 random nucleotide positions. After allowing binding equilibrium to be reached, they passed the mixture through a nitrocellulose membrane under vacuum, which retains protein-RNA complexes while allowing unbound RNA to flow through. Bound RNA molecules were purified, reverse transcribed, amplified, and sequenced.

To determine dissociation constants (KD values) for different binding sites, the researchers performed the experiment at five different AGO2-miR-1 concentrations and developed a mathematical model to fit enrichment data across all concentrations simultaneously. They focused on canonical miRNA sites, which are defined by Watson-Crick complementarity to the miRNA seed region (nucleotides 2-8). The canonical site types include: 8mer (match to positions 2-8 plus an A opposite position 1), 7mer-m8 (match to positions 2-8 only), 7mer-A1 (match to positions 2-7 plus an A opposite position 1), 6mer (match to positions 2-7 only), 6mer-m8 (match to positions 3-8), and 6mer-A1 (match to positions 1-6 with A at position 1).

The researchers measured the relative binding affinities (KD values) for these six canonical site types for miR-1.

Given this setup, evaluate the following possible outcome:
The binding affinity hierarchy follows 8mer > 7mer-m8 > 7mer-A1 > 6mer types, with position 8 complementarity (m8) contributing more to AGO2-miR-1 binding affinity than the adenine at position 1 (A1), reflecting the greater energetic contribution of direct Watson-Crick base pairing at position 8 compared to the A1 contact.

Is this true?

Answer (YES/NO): YES